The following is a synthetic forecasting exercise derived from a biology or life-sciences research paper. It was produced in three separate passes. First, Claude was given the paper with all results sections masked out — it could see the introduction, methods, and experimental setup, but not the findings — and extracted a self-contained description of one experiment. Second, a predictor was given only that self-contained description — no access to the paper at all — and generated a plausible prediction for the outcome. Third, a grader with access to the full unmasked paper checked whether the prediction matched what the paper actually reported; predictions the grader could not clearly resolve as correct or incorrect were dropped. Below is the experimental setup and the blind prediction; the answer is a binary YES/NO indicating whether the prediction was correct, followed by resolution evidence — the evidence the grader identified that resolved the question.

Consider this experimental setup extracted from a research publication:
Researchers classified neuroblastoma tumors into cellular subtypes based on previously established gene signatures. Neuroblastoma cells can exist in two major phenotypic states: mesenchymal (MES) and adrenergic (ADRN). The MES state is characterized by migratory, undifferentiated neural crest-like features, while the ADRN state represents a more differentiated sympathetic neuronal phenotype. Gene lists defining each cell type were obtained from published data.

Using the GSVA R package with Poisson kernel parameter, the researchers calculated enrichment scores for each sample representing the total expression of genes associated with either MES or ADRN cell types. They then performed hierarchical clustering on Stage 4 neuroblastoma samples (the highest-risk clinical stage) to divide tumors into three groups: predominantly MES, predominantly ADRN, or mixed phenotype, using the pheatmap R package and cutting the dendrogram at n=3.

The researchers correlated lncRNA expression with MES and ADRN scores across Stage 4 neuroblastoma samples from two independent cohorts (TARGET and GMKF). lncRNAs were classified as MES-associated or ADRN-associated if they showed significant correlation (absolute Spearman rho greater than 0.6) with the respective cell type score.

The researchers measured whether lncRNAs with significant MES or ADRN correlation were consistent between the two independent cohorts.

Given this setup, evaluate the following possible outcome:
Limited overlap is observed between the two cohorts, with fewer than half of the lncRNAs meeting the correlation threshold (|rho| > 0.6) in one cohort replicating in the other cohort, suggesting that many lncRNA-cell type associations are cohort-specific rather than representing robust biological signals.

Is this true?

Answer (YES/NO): NO